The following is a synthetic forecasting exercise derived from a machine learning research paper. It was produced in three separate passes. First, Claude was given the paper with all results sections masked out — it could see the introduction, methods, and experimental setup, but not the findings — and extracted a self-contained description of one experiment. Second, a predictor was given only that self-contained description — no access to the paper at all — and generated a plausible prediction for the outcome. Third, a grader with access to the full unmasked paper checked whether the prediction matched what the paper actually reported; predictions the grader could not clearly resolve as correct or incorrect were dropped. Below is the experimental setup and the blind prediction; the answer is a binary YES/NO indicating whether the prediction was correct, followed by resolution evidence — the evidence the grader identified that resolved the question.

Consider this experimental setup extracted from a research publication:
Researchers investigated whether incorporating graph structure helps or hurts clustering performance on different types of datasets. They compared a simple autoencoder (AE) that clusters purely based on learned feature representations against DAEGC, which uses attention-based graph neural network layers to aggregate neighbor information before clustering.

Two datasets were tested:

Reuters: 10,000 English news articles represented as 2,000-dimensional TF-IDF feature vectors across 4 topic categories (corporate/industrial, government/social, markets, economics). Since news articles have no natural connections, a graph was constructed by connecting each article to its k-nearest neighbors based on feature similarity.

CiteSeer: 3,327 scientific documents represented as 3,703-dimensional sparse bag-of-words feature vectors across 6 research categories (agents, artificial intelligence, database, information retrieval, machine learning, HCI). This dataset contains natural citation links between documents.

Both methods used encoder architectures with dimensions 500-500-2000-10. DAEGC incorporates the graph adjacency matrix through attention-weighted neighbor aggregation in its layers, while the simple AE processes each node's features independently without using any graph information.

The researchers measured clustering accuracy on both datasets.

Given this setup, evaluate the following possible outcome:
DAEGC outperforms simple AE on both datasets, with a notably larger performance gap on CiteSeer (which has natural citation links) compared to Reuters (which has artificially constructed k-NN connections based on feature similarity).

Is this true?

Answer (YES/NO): NO